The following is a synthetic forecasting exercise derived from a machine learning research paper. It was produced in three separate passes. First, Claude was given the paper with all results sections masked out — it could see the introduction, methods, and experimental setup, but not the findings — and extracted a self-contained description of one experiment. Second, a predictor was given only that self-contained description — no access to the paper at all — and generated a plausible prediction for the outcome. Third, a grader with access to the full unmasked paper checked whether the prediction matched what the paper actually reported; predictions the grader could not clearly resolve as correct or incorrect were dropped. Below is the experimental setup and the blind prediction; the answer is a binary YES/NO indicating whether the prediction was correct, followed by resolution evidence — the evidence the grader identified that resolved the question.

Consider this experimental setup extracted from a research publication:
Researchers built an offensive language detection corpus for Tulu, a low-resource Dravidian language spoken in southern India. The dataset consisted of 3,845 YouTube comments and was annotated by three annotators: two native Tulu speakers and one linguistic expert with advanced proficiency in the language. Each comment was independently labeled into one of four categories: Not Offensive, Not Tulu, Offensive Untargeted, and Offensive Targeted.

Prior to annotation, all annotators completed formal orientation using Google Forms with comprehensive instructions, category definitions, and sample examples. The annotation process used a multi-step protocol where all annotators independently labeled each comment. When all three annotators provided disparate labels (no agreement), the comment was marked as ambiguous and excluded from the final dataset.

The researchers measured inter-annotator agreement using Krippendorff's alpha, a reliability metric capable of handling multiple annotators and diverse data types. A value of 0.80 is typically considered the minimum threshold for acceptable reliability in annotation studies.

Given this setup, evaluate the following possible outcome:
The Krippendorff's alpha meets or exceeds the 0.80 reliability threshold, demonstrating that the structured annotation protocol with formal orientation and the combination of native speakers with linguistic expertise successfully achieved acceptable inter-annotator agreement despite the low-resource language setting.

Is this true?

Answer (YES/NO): YES